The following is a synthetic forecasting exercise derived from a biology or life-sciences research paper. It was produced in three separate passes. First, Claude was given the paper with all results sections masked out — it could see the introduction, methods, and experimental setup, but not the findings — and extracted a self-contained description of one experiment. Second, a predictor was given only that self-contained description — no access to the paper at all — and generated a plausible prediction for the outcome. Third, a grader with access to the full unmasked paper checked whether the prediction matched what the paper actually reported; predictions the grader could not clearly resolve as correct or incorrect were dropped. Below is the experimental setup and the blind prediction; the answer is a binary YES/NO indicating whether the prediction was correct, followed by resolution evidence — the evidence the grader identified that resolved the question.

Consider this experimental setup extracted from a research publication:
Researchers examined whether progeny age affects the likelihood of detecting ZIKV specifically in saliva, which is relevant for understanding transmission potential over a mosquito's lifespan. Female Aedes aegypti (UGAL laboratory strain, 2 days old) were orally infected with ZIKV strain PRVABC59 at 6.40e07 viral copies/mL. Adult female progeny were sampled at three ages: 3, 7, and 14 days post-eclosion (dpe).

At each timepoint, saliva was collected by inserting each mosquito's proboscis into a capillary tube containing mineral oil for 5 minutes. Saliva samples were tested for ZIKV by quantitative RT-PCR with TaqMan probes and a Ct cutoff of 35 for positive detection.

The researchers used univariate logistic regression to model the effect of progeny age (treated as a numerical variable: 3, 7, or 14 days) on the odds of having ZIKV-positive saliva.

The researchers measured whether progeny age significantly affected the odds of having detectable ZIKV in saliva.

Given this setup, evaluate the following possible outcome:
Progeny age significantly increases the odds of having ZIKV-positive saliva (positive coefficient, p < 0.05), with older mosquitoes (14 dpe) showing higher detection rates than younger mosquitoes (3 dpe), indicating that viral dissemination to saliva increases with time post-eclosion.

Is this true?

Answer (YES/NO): NO